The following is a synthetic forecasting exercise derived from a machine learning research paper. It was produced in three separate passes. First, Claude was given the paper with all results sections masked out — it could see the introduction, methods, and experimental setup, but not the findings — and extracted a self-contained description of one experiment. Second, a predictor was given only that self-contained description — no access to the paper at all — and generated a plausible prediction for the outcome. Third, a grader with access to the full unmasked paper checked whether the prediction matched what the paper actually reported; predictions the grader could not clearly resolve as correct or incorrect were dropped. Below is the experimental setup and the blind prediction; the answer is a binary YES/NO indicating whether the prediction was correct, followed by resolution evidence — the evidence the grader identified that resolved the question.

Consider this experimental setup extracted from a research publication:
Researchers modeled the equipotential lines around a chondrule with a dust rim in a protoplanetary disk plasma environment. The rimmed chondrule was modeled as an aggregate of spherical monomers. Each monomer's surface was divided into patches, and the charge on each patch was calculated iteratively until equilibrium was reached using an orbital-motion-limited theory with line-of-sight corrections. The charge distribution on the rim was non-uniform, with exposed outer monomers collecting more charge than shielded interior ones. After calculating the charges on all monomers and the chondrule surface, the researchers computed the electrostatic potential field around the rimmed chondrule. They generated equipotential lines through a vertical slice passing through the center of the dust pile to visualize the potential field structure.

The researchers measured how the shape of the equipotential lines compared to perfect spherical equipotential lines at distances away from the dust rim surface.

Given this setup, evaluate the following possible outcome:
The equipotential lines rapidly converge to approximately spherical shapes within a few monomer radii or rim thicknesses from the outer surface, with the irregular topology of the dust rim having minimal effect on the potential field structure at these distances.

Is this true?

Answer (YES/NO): YES